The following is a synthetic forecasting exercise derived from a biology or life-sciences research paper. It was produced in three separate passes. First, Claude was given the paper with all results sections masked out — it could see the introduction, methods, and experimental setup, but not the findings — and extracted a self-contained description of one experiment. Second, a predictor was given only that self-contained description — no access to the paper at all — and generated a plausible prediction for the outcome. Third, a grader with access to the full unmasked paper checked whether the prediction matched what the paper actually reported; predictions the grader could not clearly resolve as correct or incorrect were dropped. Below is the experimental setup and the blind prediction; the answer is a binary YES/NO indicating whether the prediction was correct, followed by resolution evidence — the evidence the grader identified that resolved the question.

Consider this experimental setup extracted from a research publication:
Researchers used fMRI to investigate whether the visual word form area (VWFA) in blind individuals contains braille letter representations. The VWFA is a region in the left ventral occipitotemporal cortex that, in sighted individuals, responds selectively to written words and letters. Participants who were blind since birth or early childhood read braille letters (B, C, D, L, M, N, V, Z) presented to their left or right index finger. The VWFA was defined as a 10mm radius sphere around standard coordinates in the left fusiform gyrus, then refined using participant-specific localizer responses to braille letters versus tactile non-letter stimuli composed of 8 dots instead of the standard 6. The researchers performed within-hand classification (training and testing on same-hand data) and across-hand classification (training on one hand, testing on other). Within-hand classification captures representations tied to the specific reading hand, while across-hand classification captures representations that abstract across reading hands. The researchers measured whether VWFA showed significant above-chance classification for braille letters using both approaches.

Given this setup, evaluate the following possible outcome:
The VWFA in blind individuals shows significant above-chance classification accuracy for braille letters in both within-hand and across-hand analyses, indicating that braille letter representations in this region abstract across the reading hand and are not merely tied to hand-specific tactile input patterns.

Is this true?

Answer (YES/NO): YES